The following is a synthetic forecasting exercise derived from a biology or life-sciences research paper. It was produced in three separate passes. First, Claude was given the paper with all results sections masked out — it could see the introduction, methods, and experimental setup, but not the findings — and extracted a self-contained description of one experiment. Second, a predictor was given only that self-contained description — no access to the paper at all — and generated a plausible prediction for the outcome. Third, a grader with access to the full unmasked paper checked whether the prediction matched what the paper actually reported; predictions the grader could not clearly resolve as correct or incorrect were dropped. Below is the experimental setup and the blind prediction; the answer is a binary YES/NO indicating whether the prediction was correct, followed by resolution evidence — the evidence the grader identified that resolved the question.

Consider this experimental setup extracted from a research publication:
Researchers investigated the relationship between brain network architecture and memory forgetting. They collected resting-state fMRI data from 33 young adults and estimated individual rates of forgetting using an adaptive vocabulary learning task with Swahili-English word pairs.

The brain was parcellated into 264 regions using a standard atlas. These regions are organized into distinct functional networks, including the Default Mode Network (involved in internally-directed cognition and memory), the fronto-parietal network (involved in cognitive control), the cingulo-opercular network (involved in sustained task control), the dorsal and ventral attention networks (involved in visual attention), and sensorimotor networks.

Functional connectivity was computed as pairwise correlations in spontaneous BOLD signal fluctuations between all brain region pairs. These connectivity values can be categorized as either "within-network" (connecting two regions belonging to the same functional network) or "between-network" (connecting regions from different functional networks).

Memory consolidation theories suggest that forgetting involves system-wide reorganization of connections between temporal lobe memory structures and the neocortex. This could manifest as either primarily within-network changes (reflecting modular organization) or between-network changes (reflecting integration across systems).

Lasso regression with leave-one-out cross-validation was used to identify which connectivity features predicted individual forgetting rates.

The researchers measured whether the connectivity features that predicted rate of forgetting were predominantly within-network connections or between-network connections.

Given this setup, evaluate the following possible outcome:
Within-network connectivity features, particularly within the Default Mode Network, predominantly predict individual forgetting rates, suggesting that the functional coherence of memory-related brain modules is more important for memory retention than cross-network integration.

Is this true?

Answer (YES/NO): NO